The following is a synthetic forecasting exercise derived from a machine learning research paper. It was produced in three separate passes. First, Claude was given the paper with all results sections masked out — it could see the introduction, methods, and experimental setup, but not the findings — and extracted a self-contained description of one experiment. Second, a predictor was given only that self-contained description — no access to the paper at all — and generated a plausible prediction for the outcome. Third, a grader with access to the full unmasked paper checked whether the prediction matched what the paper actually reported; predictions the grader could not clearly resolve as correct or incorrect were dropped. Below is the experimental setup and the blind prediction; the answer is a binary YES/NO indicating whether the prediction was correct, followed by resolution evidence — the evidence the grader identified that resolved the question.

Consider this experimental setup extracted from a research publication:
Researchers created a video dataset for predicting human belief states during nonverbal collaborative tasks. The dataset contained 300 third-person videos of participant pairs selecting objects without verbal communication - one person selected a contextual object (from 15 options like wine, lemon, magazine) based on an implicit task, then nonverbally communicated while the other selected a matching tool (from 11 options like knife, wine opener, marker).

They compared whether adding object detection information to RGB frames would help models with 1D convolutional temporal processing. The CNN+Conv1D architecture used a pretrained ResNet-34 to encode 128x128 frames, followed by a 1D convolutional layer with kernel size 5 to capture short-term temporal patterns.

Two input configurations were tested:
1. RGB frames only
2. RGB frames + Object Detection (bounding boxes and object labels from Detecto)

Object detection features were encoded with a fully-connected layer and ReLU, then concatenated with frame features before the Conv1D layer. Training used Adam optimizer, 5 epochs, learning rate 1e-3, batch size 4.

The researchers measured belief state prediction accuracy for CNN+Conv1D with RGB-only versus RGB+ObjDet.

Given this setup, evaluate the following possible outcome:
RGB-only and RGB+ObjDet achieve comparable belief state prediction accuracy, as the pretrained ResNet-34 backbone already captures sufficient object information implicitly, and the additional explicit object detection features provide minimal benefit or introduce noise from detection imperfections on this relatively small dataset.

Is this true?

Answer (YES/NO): NO